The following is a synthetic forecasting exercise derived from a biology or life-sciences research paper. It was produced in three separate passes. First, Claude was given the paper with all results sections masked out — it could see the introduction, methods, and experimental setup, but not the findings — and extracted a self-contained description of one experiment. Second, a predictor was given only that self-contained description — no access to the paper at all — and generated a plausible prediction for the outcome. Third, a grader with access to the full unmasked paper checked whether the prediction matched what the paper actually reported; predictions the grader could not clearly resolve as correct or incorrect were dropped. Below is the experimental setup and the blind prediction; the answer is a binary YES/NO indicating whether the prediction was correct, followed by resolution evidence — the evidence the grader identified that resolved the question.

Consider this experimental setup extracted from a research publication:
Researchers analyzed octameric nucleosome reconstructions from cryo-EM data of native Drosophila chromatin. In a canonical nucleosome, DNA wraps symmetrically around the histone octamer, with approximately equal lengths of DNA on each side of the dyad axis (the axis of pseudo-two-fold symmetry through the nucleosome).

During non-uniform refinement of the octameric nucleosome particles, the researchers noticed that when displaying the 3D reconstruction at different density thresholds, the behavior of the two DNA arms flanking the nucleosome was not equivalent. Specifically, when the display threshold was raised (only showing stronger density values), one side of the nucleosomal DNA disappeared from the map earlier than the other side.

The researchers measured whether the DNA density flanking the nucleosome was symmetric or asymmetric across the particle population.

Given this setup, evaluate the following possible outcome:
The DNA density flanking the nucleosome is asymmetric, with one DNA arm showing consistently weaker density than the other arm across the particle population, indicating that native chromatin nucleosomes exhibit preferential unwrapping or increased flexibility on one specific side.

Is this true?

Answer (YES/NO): YES